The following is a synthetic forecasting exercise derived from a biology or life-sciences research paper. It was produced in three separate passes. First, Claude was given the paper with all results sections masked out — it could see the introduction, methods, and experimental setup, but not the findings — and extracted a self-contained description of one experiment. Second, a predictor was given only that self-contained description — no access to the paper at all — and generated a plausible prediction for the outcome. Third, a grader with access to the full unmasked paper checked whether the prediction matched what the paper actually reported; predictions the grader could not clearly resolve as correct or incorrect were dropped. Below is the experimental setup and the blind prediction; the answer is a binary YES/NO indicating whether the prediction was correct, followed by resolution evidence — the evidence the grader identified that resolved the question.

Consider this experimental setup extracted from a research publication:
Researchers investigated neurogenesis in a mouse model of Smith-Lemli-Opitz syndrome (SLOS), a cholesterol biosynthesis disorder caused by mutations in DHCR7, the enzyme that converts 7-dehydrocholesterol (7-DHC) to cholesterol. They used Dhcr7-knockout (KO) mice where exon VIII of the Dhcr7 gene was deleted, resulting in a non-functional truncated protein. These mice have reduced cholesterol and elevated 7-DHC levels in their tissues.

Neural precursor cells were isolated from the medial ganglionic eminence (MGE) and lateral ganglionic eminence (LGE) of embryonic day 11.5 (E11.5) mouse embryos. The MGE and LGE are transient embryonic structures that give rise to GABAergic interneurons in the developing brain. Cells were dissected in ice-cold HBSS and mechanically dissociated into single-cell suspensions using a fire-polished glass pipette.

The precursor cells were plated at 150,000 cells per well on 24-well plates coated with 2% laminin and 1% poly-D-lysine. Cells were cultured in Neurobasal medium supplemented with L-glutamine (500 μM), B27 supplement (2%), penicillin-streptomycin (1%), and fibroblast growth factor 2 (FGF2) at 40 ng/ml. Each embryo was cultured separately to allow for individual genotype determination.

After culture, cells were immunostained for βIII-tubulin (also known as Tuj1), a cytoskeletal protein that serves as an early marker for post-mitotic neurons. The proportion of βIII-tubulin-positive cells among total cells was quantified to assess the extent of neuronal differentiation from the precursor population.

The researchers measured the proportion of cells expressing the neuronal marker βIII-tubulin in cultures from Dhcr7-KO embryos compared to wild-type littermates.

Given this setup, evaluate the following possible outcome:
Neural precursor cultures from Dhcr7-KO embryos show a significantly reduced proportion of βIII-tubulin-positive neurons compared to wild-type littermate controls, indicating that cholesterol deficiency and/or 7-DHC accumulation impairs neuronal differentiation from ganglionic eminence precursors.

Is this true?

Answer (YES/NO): NO